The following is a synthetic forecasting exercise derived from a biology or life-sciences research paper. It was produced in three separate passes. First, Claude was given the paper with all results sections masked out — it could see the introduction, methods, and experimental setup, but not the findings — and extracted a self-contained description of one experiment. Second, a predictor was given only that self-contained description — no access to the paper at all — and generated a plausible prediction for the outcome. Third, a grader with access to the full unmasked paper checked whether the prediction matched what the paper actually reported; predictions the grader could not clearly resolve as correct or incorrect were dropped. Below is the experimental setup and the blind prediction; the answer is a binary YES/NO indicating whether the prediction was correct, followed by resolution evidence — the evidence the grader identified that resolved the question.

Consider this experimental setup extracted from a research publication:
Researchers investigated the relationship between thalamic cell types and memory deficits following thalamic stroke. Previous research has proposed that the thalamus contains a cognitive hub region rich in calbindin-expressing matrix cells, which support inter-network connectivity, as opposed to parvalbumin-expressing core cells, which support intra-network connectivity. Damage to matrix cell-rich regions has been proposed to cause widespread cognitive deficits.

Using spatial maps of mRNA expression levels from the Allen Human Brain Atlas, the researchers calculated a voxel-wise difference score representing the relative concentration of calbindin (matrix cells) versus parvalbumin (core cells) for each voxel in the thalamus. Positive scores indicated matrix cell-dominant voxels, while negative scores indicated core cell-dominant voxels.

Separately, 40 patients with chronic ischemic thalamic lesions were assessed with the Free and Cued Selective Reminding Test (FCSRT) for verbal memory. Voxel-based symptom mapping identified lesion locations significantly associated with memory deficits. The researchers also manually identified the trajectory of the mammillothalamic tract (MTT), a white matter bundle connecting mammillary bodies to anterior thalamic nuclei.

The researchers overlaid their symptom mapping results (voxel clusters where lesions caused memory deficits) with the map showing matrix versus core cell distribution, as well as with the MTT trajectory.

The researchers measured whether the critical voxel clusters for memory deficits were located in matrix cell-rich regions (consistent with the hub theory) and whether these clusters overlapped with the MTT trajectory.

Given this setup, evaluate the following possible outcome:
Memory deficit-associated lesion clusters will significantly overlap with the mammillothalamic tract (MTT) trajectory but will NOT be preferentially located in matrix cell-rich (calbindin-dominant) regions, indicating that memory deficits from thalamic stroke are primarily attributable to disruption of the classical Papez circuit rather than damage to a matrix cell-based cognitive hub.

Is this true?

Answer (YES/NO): NO